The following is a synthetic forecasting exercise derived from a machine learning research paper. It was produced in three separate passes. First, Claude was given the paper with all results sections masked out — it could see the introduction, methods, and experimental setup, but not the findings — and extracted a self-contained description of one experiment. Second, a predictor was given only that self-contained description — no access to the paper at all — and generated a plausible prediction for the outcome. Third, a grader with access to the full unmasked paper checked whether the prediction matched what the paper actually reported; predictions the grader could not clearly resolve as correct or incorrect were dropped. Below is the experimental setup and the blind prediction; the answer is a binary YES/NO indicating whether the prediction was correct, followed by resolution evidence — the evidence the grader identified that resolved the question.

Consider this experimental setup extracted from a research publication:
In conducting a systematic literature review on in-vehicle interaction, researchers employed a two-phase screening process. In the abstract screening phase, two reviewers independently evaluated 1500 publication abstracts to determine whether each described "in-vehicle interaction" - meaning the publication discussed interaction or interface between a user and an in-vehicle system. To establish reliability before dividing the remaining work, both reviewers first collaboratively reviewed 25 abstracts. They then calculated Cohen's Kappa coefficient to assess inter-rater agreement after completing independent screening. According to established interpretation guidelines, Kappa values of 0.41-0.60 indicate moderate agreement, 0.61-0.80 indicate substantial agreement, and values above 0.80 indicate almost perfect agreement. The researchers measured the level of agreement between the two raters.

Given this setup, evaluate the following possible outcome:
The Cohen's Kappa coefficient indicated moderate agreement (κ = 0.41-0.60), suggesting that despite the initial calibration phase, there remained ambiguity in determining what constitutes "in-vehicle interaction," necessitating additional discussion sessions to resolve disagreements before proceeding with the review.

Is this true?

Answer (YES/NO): NO